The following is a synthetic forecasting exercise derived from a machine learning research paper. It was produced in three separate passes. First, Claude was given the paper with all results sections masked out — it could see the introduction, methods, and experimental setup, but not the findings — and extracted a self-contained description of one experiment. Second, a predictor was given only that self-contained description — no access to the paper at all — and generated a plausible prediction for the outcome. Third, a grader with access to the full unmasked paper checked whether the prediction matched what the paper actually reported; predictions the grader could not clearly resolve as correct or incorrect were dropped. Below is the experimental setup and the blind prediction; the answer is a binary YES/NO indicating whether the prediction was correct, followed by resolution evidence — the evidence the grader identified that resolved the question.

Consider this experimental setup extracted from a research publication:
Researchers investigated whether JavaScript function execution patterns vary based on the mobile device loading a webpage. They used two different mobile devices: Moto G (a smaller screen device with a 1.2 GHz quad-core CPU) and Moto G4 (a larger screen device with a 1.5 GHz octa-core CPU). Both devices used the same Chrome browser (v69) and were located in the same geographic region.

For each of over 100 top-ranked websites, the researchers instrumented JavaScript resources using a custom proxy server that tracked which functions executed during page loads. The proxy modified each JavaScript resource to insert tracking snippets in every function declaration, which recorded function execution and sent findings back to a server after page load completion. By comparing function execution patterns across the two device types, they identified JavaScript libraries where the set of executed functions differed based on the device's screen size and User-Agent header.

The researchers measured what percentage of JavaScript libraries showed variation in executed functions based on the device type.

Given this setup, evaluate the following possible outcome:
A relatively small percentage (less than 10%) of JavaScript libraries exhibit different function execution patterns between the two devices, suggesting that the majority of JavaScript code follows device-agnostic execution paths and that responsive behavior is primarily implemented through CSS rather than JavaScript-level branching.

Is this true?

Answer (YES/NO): NO